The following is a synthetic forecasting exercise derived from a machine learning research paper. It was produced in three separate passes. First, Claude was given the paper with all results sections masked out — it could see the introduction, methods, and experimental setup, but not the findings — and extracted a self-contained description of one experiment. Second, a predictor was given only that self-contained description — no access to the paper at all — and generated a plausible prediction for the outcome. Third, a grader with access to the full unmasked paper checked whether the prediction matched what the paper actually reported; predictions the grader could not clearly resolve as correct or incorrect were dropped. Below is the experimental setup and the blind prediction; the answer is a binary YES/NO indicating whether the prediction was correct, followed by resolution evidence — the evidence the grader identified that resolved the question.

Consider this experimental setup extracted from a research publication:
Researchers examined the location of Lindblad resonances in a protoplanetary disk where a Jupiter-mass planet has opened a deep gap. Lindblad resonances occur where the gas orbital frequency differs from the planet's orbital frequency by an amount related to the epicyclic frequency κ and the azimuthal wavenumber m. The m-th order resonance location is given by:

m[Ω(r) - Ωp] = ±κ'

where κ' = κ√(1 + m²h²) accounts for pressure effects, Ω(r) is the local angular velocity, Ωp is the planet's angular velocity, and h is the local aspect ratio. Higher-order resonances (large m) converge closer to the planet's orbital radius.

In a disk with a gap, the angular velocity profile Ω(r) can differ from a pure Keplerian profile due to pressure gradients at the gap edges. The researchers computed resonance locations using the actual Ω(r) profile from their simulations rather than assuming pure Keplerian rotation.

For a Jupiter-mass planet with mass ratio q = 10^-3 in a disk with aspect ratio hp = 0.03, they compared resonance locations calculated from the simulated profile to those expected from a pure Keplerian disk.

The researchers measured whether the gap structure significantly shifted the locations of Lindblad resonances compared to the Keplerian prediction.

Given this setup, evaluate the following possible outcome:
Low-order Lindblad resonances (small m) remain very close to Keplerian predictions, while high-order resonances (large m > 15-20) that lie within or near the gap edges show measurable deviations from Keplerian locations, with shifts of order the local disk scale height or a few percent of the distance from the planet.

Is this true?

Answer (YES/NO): NO